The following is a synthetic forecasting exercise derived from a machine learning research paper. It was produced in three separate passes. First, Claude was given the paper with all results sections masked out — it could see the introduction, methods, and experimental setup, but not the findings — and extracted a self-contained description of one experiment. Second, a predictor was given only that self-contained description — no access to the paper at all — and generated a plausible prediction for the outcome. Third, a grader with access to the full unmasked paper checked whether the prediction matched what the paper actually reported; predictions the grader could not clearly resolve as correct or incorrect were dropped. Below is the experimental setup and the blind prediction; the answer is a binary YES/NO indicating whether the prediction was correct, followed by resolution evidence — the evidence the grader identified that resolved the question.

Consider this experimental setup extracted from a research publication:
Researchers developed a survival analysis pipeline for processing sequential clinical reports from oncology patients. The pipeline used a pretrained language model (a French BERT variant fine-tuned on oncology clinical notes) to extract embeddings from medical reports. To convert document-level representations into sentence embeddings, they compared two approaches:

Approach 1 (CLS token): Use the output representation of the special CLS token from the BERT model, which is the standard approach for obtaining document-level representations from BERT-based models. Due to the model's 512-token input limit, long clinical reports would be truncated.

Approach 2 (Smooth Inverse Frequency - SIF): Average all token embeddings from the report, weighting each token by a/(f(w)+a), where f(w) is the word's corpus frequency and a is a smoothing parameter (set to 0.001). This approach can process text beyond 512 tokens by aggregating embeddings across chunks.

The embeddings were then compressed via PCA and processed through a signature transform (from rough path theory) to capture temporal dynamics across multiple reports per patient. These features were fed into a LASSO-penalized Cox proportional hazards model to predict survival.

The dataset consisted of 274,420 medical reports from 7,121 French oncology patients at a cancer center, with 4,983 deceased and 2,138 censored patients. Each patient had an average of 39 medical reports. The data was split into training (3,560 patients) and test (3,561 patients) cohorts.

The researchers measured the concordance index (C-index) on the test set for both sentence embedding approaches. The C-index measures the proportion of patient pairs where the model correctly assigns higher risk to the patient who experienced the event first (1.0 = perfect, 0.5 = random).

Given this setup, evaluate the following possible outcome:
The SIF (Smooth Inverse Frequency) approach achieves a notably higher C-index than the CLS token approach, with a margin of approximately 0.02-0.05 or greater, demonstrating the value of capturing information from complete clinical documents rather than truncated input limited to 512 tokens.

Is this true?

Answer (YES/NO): YES